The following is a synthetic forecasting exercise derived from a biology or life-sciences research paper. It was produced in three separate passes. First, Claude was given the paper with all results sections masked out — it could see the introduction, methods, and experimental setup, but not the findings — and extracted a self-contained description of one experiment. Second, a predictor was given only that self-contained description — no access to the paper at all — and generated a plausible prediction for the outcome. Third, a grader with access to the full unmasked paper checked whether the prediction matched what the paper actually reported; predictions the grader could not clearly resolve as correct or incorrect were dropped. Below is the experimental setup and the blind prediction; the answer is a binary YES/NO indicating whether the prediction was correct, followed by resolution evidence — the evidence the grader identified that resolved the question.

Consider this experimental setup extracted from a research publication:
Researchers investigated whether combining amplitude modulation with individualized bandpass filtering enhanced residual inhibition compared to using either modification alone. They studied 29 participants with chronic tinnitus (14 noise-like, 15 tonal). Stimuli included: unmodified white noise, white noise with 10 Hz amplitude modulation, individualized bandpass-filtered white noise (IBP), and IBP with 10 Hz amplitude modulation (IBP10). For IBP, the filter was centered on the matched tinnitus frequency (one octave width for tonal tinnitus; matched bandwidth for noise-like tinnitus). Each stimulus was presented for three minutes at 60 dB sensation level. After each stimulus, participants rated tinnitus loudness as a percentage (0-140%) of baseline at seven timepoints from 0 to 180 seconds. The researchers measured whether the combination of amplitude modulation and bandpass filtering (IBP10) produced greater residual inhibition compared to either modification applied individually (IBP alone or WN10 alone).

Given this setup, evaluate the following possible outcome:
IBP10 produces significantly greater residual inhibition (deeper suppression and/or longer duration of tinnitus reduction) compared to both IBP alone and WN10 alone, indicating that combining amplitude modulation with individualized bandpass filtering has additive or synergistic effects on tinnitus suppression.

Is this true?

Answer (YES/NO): NO